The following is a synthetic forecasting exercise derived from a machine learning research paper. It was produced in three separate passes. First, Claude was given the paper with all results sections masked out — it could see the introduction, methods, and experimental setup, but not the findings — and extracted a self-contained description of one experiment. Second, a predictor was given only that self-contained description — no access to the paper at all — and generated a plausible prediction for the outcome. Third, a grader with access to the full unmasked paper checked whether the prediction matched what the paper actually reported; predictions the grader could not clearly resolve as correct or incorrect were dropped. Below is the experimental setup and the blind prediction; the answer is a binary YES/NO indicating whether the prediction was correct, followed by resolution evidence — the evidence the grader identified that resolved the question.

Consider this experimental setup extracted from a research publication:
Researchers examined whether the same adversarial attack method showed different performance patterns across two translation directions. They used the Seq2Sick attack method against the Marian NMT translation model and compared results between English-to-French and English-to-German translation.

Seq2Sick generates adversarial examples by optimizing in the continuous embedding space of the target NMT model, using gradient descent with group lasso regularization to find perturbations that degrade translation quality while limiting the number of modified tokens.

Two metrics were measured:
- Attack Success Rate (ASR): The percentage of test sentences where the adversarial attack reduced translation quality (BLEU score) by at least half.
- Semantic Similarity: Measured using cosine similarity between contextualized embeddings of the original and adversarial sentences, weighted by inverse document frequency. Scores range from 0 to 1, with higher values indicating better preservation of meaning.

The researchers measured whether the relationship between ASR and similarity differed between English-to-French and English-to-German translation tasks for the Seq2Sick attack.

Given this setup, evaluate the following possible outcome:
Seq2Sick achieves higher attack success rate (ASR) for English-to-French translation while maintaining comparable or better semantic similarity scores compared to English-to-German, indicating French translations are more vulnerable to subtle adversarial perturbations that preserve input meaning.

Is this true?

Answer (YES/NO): NO